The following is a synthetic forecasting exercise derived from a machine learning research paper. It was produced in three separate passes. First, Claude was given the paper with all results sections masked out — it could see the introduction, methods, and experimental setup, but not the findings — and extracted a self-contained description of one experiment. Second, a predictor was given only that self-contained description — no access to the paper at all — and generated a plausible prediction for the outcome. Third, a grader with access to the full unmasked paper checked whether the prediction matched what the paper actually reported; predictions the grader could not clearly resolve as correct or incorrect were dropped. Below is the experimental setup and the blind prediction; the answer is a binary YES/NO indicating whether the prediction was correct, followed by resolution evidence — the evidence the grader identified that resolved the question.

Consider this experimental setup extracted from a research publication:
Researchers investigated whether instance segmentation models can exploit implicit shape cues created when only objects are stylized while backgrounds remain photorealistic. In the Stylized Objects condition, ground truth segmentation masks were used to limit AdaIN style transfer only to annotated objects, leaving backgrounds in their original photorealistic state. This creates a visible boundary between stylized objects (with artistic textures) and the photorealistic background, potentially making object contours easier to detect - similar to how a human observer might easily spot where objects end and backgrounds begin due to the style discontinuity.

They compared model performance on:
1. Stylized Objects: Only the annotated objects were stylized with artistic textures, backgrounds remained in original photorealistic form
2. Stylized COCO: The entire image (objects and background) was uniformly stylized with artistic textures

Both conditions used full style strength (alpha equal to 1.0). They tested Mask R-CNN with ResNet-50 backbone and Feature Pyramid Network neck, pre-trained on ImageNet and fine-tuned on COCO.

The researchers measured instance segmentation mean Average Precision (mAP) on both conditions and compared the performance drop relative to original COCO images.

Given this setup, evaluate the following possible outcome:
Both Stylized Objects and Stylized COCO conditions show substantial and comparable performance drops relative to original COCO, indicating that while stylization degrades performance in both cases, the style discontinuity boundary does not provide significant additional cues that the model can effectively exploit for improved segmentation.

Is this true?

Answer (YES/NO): NO